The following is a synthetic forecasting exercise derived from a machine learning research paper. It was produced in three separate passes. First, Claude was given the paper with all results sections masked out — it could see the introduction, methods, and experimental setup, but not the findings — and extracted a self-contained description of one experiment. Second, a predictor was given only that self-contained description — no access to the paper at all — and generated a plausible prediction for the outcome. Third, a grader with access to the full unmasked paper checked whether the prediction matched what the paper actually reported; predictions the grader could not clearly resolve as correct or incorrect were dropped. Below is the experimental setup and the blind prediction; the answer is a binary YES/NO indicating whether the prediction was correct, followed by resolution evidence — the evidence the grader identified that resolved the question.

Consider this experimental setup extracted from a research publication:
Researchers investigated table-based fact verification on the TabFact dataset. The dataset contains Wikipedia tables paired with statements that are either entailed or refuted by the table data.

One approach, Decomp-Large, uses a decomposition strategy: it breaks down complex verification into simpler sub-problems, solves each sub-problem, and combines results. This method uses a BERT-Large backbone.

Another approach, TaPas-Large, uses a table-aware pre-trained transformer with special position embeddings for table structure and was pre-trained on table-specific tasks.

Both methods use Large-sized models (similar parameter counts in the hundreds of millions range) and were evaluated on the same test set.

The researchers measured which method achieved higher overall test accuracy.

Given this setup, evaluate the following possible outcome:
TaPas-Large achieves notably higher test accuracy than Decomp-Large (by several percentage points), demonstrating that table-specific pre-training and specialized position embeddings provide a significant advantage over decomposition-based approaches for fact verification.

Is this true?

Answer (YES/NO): NO